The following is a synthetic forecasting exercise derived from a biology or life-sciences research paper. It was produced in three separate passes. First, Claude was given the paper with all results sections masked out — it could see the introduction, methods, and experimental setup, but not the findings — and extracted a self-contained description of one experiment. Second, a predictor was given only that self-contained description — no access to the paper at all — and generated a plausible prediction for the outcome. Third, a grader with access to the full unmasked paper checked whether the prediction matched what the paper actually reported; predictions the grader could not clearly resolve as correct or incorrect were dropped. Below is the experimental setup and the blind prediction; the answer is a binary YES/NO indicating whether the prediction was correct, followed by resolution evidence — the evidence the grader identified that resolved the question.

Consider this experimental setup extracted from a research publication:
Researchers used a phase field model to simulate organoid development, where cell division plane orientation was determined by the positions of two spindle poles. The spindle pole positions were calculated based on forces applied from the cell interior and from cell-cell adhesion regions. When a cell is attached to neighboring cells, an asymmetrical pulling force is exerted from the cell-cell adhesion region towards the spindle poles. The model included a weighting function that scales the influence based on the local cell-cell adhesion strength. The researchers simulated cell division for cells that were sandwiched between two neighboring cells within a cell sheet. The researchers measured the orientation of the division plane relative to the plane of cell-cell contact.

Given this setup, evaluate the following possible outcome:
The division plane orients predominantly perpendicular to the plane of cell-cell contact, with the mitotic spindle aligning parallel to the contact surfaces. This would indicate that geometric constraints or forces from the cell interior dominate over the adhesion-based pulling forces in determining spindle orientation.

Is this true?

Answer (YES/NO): NO